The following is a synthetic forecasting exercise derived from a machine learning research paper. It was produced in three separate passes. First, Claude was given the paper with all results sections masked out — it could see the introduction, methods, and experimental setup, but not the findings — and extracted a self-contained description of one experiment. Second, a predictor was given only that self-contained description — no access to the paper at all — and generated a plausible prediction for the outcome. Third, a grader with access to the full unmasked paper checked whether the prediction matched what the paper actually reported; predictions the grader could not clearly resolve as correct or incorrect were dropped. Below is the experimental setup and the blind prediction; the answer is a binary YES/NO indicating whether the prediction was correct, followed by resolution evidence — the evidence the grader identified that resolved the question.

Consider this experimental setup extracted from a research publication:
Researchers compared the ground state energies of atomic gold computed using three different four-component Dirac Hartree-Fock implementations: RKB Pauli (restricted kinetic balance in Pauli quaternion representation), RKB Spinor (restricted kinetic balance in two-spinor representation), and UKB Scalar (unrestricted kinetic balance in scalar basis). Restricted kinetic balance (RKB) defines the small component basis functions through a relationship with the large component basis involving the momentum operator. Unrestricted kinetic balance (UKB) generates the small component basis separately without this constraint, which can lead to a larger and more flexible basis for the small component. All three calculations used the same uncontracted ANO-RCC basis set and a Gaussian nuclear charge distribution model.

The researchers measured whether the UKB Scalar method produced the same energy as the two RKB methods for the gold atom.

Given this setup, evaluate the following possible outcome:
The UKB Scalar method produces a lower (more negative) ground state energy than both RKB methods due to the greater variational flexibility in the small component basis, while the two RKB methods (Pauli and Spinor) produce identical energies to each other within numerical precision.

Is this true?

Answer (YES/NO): NO